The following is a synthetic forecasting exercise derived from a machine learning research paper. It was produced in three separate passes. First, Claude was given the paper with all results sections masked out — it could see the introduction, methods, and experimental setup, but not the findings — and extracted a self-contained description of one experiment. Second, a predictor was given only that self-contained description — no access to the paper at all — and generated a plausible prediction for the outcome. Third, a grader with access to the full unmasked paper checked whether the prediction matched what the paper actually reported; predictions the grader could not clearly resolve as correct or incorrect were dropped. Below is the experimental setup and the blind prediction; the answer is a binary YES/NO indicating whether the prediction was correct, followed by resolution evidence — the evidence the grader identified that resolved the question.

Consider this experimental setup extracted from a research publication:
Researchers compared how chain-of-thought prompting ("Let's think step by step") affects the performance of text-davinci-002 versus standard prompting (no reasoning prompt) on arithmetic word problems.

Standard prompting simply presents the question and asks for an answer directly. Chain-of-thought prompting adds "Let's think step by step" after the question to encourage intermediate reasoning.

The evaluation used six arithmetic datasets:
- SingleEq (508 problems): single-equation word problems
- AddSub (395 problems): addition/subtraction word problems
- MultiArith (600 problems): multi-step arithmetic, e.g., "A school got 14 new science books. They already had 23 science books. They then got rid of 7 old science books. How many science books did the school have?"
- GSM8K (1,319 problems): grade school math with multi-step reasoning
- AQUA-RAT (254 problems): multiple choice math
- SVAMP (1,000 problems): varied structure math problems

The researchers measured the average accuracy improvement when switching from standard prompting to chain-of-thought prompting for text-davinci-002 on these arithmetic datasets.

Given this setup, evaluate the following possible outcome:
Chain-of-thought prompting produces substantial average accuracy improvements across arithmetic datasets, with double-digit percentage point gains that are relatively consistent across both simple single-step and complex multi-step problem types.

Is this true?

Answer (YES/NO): NO